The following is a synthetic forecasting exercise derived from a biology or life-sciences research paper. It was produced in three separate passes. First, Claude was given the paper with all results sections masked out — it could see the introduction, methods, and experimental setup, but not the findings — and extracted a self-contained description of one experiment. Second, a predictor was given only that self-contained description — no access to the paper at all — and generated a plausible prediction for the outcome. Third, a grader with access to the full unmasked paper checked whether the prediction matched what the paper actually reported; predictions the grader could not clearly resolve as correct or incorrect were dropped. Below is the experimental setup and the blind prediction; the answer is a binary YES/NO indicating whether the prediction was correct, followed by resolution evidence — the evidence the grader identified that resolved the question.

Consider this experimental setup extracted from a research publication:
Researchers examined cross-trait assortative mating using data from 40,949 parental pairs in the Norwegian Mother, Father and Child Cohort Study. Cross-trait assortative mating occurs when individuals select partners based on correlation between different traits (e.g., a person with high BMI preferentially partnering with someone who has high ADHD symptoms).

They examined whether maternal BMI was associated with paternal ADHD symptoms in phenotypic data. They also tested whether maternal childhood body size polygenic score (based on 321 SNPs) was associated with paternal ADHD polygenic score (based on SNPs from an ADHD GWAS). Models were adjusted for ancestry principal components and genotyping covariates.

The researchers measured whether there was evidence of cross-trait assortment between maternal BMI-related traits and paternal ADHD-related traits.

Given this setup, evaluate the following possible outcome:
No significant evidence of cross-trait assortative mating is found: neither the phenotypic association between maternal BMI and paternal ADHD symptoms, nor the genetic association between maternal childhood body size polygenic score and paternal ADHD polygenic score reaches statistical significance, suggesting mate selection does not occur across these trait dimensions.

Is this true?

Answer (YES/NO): NO